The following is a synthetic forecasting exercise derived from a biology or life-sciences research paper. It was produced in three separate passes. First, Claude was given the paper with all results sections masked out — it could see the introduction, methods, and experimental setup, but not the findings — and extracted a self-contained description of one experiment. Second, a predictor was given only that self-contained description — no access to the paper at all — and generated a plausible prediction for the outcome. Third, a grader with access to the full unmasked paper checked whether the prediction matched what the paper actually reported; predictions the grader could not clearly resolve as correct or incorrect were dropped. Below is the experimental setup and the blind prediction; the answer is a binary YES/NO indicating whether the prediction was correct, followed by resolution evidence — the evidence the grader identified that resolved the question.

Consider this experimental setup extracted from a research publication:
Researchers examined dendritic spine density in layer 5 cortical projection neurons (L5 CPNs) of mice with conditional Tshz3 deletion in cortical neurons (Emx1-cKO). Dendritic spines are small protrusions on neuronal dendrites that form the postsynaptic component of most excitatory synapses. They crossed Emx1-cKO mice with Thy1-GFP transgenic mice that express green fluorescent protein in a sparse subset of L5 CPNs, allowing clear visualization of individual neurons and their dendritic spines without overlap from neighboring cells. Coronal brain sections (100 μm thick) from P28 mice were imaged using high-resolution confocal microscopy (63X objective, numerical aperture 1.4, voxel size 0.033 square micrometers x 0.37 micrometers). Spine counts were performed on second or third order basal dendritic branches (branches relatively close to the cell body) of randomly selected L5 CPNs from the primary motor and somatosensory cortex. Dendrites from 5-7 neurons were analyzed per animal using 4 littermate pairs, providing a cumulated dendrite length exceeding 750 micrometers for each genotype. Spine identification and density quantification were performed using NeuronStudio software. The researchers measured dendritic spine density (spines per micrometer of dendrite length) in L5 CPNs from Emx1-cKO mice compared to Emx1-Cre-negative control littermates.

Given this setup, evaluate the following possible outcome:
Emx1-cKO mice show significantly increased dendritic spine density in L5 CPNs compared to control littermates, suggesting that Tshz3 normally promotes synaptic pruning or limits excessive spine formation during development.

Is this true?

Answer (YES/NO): NO